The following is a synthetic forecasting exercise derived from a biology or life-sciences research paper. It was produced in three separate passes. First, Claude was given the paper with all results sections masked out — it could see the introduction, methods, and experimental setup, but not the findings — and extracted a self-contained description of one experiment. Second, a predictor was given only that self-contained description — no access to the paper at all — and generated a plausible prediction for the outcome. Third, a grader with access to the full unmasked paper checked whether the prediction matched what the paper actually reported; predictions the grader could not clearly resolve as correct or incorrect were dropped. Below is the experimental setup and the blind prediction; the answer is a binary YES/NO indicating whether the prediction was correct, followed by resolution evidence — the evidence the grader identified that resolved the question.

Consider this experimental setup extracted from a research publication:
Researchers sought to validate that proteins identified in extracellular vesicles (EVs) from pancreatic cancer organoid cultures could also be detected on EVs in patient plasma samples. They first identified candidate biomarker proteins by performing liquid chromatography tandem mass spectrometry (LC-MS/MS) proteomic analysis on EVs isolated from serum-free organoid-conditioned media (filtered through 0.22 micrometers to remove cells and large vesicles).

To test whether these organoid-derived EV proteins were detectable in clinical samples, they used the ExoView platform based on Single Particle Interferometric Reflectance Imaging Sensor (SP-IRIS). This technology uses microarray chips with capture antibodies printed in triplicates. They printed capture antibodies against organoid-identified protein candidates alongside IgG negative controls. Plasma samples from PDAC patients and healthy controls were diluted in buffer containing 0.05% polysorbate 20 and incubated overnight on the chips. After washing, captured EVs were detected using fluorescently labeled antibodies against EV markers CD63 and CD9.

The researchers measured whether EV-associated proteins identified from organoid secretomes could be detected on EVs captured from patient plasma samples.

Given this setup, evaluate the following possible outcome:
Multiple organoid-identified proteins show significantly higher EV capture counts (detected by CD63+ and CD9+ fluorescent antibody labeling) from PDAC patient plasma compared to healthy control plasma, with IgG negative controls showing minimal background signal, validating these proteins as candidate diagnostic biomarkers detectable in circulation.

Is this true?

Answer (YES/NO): NO